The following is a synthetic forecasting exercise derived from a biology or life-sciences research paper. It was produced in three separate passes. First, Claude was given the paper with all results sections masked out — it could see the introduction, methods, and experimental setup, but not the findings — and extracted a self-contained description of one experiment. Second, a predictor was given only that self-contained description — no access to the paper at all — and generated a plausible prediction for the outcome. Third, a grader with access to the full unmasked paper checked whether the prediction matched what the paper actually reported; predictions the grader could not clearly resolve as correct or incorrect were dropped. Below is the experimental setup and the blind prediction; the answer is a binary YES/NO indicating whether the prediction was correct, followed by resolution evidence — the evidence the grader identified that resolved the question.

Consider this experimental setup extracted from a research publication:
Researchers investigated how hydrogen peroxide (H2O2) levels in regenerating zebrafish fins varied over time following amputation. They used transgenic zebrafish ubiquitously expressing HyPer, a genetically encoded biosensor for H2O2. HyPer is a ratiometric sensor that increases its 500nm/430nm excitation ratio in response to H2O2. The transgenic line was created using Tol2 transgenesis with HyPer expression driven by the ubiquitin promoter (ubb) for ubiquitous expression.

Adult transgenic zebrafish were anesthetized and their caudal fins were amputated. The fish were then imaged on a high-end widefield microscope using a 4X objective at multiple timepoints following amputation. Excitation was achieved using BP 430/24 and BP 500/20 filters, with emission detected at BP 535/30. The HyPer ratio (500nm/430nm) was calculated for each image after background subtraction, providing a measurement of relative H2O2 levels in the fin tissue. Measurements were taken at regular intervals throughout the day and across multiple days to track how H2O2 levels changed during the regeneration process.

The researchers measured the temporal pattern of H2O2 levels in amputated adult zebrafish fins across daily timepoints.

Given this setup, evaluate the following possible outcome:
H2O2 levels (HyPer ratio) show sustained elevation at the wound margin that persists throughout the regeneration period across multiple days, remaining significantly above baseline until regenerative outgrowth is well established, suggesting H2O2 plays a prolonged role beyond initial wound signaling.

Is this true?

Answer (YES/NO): YES